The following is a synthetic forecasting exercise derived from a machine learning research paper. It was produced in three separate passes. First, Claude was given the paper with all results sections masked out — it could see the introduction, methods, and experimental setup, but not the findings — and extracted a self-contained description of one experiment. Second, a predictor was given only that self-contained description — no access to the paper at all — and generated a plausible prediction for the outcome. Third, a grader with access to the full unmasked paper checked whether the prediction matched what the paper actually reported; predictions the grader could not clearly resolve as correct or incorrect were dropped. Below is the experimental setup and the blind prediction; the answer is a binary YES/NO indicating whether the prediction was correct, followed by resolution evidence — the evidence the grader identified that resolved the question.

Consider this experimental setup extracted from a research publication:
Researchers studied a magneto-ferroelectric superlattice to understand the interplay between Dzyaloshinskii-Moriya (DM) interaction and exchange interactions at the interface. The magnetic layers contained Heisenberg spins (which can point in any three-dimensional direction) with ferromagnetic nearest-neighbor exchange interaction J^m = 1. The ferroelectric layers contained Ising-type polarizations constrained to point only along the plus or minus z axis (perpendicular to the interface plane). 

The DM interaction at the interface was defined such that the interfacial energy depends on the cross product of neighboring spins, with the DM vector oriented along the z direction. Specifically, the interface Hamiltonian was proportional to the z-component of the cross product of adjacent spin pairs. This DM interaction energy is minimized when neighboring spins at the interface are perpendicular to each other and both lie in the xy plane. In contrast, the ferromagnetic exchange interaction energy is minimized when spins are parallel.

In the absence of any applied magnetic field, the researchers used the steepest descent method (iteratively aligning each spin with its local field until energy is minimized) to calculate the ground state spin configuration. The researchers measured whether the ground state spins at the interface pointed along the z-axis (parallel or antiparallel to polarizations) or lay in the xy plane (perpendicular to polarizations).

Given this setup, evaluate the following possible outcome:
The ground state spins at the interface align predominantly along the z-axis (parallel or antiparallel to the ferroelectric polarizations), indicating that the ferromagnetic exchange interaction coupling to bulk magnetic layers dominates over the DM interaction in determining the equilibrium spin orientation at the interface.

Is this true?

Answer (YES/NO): NO